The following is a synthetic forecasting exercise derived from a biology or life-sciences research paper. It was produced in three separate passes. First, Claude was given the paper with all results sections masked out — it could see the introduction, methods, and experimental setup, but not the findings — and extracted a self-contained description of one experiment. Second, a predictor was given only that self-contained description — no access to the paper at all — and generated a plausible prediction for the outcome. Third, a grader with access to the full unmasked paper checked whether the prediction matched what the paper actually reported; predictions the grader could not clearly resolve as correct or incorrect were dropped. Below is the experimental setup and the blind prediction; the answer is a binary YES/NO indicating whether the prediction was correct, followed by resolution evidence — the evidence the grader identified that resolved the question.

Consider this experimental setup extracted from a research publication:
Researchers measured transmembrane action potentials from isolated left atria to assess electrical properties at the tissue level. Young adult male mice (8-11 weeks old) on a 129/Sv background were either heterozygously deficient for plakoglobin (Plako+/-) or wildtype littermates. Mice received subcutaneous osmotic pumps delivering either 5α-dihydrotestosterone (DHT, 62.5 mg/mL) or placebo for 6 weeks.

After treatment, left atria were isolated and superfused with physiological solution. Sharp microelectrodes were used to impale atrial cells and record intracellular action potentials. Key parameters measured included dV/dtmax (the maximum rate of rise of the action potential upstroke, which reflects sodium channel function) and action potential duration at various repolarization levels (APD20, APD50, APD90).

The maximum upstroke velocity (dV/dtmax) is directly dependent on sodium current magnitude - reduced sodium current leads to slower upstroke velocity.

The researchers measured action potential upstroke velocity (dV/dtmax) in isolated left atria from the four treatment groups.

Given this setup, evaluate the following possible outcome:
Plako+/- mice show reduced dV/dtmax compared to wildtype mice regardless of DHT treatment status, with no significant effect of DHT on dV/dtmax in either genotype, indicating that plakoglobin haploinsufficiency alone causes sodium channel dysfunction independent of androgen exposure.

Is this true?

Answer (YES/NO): NO